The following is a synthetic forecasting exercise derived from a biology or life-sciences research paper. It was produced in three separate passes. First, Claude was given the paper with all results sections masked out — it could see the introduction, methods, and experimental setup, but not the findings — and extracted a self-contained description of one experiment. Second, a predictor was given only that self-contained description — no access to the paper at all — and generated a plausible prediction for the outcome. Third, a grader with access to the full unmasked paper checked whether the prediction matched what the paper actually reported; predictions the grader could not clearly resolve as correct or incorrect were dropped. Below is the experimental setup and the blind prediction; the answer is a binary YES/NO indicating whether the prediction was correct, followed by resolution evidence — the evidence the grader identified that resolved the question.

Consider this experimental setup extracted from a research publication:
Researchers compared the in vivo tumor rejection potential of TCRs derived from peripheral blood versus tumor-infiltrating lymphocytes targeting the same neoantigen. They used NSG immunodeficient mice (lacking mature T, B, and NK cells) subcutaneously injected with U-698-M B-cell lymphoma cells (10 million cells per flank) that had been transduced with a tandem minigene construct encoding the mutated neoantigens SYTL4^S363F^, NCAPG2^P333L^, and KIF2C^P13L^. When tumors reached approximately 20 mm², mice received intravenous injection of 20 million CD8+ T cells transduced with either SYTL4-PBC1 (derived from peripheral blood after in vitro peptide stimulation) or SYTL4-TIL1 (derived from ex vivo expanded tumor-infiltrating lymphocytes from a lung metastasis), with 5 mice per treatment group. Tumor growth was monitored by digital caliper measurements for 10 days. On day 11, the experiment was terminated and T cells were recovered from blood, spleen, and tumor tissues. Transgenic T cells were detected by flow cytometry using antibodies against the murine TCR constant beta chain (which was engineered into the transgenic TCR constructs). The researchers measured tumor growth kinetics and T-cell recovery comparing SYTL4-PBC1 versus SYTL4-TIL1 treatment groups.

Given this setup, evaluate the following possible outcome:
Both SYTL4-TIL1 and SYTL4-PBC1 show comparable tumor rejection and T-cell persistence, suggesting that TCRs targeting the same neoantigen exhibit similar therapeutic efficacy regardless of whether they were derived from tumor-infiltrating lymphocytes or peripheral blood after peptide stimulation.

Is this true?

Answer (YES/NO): YES